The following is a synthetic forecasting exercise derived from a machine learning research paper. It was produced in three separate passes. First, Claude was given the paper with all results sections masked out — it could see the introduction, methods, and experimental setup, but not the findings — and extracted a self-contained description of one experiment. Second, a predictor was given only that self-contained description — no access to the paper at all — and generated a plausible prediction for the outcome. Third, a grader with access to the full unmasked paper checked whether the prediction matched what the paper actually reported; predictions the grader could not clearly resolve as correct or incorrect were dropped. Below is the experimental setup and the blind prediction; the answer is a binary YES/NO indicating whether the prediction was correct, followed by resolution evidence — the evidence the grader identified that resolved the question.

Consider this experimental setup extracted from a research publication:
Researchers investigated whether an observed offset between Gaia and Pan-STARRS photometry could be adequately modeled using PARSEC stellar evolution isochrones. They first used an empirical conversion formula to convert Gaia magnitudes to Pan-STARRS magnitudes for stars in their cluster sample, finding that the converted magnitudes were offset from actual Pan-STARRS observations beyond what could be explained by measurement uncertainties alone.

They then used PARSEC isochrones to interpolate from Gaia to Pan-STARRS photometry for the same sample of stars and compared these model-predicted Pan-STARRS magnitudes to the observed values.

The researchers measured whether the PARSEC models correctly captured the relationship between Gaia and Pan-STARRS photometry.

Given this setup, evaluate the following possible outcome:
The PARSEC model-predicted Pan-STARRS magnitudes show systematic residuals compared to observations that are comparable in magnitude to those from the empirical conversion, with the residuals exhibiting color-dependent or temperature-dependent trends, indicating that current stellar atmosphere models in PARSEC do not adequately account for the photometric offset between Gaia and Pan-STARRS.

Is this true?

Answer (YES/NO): NO